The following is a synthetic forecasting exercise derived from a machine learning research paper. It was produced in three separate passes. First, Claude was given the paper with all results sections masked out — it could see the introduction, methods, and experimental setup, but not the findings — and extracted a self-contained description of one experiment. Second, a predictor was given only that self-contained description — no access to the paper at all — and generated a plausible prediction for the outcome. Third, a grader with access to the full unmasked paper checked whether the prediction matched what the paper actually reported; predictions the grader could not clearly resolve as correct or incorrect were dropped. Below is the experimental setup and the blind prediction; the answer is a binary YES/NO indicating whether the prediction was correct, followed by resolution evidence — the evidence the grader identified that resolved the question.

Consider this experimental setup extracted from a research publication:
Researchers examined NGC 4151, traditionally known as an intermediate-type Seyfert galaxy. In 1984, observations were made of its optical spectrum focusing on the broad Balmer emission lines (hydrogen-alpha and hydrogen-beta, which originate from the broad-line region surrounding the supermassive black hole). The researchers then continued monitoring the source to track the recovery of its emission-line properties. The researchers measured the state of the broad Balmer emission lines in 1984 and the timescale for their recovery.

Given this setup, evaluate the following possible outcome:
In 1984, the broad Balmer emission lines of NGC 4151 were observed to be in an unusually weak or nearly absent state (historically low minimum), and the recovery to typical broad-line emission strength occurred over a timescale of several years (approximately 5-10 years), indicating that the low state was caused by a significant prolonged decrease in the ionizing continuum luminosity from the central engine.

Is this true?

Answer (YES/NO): NO